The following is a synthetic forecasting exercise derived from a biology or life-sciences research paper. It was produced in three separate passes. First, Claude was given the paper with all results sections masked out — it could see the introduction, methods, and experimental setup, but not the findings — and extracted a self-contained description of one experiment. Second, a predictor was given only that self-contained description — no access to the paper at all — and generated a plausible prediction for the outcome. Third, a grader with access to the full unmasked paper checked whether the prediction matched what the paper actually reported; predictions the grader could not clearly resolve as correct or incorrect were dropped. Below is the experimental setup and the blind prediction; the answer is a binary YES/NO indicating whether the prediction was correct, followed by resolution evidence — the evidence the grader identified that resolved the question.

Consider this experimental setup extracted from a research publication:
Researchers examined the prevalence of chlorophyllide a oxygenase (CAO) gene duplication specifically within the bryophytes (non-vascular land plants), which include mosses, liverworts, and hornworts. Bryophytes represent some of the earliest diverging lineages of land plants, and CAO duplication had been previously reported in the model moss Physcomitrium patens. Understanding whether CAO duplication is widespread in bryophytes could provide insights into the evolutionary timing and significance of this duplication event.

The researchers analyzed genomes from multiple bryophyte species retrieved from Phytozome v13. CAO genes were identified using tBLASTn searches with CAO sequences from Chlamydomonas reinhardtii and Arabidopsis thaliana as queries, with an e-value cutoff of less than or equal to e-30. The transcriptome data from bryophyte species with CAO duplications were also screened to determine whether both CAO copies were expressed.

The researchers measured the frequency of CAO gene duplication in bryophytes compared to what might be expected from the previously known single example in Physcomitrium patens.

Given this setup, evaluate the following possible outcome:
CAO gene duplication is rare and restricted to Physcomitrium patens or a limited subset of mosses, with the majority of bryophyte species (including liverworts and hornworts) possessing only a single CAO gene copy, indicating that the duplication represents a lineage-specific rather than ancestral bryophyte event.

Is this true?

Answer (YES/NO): NO